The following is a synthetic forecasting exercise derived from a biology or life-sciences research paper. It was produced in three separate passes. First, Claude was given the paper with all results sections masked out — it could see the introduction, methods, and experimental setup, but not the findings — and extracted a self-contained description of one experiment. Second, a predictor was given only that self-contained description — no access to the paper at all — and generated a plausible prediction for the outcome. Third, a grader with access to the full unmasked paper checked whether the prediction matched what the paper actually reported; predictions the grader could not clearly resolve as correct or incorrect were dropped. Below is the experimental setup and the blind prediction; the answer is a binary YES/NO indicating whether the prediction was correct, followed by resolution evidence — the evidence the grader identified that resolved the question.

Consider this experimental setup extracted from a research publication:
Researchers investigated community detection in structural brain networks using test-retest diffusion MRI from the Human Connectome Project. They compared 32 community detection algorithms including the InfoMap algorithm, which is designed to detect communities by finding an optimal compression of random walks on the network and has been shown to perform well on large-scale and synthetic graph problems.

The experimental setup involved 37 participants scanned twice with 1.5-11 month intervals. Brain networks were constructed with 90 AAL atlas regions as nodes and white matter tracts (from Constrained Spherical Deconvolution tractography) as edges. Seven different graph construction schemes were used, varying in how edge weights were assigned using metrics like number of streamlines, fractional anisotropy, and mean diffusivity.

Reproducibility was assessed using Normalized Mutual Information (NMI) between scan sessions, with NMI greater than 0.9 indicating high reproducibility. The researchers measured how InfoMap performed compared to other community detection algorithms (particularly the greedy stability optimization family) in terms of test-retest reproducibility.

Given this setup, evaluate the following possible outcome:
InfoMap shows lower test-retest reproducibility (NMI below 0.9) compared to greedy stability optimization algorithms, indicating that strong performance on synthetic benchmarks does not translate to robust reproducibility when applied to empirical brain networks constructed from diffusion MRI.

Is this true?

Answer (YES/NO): YES